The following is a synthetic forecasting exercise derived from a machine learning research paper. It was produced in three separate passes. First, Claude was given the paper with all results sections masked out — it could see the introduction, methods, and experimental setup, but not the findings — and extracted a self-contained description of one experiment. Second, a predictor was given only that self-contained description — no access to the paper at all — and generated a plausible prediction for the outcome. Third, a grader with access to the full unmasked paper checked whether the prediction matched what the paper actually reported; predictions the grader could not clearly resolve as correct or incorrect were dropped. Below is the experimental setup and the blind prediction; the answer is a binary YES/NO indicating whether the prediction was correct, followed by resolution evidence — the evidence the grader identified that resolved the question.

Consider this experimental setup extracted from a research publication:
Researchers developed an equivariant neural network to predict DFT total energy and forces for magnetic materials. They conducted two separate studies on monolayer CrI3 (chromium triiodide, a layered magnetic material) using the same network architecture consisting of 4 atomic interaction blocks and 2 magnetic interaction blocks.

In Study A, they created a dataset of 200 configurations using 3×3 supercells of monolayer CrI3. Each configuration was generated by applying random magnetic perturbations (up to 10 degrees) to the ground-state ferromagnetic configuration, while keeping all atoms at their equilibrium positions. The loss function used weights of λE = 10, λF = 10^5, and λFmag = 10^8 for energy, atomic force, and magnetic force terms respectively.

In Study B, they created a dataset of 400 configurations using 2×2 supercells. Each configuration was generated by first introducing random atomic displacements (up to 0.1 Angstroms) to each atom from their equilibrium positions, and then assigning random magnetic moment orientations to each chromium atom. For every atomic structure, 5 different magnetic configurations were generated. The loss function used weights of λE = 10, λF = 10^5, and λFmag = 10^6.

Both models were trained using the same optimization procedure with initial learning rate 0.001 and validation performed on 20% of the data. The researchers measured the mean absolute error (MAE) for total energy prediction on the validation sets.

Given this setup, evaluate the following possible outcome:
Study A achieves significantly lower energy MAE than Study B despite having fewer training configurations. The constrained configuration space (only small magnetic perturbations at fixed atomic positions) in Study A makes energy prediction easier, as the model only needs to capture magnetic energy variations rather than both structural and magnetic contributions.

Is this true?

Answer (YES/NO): YES